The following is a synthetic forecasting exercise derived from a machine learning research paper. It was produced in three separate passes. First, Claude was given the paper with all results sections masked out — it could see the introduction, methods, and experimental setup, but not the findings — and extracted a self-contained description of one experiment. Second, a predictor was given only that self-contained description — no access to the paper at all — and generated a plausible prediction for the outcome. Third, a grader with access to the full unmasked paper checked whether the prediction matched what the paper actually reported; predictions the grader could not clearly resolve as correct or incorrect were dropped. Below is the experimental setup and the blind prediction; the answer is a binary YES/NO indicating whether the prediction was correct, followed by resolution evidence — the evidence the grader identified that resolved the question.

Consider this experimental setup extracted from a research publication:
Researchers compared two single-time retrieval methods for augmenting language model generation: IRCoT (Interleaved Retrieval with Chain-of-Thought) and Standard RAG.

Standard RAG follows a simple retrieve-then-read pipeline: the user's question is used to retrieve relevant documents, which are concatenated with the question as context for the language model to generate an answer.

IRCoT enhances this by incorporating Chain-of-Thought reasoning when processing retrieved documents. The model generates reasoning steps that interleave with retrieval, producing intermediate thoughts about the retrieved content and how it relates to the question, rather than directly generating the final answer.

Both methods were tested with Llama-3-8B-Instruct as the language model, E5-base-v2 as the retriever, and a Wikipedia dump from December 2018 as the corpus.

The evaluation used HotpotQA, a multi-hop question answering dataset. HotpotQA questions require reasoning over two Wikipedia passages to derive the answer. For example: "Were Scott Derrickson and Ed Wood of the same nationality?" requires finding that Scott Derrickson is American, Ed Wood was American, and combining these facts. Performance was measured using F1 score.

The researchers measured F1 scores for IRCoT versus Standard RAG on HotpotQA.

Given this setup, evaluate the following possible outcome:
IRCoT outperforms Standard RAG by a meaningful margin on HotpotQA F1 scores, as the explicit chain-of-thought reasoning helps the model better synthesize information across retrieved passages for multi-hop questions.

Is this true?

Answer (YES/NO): YES